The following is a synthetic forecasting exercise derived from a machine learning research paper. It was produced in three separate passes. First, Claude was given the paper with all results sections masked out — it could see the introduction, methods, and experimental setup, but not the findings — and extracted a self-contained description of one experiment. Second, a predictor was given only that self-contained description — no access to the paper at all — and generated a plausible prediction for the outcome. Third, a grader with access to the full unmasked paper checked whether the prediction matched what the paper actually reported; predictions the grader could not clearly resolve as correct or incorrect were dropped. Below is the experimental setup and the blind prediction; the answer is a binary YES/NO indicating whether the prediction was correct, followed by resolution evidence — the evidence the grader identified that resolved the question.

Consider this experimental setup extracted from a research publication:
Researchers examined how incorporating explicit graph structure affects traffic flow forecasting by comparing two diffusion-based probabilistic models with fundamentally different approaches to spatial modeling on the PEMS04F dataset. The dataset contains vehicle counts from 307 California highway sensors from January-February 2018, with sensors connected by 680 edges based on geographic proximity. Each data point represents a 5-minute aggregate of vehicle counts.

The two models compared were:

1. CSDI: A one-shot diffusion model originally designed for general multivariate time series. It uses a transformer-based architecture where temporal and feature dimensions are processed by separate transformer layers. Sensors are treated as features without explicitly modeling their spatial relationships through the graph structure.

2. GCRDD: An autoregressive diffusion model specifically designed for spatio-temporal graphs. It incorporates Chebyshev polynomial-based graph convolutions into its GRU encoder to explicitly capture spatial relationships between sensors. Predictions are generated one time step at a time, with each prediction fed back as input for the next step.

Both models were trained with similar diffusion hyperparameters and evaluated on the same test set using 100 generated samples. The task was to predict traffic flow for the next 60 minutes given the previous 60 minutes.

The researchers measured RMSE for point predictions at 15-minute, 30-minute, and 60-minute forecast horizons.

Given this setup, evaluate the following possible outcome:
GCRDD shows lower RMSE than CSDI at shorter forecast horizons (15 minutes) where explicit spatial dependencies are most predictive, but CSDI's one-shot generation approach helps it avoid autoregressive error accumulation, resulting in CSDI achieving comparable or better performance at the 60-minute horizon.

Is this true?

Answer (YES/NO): NO